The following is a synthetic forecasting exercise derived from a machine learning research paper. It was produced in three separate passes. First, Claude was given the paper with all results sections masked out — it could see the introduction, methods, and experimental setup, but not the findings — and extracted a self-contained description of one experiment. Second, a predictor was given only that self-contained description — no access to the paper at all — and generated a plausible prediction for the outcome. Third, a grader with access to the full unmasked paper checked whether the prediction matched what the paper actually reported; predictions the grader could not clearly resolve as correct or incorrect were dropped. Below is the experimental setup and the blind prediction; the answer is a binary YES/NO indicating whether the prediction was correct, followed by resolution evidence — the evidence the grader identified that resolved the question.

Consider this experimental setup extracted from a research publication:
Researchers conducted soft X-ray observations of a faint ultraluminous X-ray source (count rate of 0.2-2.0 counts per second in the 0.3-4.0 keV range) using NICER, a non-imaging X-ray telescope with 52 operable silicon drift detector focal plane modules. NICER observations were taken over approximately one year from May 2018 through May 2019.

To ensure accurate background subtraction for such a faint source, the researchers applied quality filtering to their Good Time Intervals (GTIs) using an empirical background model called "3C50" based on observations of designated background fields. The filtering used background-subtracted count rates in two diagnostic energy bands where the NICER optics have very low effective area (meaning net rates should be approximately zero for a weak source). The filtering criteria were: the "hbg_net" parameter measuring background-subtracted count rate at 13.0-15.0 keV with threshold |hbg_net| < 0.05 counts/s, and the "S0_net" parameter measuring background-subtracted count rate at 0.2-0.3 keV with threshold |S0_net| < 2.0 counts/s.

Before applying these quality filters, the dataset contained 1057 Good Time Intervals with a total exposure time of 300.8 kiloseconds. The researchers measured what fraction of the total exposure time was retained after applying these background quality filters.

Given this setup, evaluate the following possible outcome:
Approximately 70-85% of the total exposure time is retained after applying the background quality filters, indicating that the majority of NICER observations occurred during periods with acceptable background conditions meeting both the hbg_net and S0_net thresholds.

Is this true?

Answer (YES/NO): NO